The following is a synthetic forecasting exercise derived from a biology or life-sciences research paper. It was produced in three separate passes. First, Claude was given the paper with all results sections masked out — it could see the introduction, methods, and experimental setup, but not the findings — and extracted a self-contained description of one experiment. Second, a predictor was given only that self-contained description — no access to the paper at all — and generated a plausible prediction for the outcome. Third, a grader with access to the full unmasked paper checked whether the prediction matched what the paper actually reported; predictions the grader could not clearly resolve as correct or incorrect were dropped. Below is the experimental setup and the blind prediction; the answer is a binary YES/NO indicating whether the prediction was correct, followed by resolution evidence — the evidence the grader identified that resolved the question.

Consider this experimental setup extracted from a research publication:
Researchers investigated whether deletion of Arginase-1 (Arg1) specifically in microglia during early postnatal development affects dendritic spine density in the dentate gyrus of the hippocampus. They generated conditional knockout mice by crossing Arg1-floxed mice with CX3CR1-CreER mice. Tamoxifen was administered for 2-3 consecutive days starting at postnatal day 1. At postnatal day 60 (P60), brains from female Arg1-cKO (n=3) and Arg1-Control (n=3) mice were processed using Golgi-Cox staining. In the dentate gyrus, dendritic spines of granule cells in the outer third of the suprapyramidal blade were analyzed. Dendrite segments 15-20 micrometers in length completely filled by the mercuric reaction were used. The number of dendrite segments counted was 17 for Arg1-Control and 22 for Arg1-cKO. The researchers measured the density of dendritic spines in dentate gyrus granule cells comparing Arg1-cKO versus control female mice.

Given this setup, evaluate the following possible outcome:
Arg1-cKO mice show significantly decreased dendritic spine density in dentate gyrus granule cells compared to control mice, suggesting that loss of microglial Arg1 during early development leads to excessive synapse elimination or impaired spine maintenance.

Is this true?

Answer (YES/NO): NO